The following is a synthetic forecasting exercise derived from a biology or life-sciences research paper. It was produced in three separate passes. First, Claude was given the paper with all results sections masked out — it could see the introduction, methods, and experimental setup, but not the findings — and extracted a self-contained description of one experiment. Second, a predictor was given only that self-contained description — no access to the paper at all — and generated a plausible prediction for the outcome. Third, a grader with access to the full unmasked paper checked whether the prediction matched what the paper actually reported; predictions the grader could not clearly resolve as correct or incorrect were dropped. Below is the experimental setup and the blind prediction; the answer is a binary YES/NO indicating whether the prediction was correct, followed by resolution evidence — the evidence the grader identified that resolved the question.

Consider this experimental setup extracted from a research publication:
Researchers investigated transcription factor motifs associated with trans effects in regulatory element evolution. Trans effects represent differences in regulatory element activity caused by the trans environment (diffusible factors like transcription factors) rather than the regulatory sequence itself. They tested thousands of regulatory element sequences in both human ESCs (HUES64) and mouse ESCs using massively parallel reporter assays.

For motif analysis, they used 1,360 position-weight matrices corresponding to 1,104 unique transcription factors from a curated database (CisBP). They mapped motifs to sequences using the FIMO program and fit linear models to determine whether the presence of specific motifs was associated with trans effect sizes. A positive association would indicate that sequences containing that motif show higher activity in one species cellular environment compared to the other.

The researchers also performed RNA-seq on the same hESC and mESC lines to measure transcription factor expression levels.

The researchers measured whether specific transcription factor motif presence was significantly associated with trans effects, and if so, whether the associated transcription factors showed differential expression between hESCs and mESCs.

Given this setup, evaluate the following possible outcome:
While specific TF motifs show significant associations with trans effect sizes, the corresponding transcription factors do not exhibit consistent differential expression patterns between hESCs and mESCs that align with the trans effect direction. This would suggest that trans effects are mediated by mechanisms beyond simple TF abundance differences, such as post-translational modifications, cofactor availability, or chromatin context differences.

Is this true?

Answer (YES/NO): NO